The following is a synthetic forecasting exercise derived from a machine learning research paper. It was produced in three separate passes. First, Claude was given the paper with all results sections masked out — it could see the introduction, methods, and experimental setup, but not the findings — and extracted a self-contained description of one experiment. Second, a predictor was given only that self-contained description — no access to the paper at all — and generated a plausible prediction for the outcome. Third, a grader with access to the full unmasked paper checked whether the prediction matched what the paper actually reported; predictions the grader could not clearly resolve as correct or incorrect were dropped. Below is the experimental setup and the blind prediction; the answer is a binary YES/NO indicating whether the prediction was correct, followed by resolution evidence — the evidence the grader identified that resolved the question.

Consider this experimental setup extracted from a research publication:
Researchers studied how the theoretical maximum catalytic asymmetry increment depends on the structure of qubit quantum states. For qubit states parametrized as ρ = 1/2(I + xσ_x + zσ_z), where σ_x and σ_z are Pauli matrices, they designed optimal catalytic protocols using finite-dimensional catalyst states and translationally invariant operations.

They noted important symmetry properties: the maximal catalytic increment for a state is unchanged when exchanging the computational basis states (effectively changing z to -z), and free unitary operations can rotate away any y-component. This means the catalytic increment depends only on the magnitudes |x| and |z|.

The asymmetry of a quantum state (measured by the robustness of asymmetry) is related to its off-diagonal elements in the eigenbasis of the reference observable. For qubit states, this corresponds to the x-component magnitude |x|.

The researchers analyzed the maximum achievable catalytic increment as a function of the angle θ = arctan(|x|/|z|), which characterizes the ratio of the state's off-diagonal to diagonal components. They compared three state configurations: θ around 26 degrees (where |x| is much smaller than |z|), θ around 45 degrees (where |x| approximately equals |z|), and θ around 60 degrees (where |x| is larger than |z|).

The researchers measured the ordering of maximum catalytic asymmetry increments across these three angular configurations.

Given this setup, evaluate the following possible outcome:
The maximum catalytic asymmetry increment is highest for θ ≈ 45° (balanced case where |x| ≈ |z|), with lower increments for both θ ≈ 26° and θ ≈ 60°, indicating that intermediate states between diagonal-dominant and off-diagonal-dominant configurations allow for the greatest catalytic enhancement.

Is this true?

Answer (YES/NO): NO